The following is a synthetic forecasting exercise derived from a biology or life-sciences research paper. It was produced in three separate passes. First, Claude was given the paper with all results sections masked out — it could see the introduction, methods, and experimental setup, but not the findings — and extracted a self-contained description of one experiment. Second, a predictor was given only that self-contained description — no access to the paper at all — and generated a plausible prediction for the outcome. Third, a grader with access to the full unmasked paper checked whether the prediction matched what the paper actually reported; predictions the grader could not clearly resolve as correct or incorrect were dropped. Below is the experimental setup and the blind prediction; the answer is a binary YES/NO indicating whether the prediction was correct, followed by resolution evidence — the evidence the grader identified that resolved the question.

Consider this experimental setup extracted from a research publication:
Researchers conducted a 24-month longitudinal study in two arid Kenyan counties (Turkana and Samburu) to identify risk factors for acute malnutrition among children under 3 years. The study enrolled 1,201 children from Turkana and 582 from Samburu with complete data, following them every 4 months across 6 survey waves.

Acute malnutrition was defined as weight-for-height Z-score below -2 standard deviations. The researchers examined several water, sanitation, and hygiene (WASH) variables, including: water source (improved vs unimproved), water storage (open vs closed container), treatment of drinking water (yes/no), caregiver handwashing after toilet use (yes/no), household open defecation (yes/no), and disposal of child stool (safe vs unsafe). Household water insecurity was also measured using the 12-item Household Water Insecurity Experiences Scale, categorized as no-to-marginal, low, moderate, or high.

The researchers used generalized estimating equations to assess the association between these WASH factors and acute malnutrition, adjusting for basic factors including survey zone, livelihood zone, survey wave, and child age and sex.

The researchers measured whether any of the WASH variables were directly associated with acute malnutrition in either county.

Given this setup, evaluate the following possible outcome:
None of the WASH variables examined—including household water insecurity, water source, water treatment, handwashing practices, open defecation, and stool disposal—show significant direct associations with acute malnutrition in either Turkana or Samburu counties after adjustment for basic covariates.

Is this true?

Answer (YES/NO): YES